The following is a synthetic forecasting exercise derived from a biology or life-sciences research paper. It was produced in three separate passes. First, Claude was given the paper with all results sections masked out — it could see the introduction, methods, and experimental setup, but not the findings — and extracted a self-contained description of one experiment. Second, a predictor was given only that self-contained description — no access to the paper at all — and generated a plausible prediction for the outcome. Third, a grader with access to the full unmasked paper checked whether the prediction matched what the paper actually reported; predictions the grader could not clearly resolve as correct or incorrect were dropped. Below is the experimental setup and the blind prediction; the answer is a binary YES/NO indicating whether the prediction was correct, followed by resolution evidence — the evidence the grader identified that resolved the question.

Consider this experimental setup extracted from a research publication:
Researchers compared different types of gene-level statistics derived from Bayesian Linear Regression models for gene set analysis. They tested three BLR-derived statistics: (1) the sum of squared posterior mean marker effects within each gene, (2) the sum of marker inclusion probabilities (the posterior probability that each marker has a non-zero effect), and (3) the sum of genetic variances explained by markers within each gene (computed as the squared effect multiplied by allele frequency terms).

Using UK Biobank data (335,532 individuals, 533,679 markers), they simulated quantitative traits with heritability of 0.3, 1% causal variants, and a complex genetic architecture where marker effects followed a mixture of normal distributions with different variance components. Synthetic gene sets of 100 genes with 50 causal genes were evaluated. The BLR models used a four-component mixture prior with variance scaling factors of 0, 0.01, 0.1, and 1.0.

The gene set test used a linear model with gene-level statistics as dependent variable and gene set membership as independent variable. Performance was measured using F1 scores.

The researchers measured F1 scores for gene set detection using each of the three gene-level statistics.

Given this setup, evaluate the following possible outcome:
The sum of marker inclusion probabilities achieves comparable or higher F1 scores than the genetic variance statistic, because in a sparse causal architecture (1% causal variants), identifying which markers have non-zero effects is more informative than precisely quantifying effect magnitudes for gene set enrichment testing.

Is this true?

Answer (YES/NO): YES